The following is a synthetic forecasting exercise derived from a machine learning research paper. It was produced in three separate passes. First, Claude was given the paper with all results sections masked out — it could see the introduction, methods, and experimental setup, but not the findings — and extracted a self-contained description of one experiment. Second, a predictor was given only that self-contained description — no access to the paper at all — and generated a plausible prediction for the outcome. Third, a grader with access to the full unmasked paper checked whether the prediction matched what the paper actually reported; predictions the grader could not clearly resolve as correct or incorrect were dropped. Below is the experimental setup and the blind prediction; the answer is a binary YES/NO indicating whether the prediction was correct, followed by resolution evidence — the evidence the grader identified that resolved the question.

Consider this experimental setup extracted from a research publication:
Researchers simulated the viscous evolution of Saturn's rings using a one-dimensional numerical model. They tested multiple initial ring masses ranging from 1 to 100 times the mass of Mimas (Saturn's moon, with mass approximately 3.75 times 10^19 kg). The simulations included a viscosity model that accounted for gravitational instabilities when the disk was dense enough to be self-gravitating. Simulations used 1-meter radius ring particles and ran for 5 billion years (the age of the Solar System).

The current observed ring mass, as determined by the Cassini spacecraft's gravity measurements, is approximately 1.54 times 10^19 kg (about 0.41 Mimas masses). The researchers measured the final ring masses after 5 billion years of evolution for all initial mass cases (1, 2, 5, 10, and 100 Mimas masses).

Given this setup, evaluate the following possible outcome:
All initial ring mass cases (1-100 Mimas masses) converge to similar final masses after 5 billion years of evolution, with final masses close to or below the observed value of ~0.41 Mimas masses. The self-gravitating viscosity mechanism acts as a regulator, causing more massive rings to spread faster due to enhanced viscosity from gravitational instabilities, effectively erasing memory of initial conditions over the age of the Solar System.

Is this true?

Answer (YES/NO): YES